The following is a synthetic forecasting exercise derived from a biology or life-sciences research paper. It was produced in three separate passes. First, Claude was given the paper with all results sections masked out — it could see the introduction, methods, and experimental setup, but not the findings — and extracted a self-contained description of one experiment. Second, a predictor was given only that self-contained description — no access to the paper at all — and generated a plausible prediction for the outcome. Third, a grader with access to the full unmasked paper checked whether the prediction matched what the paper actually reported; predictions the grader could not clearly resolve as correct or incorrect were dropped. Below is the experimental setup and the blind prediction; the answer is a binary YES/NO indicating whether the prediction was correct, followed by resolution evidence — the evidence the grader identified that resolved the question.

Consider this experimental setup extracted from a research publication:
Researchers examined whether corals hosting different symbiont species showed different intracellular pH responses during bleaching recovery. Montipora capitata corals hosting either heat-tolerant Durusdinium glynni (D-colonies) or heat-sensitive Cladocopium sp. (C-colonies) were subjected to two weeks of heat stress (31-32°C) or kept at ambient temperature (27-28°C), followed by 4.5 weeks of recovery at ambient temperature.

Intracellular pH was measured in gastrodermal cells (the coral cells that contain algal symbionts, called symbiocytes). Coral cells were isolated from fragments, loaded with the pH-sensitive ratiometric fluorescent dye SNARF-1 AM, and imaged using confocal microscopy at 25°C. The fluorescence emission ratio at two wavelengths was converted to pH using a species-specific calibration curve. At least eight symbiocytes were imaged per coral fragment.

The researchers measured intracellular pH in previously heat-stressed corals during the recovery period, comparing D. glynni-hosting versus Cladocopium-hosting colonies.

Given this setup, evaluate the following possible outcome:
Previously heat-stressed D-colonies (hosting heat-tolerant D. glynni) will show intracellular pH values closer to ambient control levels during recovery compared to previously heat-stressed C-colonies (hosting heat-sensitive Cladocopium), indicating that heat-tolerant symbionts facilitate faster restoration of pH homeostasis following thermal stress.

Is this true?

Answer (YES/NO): NO